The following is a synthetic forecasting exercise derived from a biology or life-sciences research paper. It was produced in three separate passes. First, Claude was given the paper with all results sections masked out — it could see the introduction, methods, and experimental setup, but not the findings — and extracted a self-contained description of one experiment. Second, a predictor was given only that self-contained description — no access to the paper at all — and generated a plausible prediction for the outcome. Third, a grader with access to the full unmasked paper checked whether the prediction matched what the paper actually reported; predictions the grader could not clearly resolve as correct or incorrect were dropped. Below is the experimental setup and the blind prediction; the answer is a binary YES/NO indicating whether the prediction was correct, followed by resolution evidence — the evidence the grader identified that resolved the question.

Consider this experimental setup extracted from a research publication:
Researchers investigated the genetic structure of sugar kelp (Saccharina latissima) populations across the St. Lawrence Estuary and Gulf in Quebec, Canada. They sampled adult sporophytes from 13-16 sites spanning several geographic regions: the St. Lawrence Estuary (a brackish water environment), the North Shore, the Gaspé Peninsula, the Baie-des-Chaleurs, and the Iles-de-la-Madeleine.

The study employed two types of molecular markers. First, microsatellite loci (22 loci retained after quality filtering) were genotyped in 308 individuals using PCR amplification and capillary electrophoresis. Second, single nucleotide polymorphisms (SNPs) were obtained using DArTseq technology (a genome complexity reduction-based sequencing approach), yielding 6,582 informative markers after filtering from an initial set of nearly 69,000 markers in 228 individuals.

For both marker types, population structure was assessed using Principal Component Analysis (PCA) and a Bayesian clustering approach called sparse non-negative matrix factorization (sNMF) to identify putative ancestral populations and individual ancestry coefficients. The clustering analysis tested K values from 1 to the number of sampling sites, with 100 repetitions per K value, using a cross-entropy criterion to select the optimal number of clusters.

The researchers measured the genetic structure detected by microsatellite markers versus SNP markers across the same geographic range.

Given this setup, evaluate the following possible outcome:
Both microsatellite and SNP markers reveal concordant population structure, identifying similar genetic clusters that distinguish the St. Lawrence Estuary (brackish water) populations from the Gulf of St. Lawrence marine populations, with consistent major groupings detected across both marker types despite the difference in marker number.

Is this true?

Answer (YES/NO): NO